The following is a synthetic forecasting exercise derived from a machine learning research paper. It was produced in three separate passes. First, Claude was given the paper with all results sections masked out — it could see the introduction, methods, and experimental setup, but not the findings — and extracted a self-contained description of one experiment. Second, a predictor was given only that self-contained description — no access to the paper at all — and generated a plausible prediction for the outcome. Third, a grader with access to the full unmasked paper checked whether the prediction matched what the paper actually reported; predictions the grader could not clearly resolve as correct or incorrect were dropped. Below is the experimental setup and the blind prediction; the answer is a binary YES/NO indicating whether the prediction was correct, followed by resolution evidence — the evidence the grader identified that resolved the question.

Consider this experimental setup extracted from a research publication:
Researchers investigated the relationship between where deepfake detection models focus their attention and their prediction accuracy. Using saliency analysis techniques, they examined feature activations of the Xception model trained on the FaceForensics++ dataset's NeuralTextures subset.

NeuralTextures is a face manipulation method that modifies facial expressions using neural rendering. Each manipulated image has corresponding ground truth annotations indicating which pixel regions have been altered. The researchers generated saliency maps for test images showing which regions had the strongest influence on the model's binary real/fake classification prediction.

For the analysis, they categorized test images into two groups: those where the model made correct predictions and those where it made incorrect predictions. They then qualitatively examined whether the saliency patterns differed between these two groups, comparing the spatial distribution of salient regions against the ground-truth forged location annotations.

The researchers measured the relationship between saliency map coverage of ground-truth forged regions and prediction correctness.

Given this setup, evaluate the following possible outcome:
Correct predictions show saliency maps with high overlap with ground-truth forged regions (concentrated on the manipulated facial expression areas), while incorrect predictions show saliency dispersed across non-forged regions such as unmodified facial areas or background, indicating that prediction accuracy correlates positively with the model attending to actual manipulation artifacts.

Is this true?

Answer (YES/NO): YES